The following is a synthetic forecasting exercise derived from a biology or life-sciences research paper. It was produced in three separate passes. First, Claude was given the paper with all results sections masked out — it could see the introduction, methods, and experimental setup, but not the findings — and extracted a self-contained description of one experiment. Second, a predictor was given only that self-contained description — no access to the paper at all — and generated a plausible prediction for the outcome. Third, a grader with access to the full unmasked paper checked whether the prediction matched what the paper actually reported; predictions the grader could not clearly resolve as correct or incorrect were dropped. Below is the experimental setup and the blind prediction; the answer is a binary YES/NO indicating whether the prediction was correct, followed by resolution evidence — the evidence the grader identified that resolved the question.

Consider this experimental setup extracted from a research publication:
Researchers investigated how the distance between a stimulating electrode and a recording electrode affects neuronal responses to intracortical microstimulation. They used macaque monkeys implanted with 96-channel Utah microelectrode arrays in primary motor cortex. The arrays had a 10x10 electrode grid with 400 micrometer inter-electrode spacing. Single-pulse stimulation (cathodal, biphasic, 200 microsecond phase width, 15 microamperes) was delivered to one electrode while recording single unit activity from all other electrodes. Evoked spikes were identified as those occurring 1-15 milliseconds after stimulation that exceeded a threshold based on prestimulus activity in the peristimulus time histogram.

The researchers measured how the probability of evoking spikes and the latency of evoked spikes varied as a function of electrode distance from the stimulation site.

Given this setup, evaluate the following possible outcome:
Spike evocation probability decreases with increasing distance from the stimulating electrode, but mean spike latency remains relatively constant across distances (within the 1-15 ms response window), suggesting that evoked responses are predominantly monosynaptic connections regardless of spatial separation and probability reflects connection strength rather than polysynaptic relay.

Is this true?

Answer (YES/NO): NO